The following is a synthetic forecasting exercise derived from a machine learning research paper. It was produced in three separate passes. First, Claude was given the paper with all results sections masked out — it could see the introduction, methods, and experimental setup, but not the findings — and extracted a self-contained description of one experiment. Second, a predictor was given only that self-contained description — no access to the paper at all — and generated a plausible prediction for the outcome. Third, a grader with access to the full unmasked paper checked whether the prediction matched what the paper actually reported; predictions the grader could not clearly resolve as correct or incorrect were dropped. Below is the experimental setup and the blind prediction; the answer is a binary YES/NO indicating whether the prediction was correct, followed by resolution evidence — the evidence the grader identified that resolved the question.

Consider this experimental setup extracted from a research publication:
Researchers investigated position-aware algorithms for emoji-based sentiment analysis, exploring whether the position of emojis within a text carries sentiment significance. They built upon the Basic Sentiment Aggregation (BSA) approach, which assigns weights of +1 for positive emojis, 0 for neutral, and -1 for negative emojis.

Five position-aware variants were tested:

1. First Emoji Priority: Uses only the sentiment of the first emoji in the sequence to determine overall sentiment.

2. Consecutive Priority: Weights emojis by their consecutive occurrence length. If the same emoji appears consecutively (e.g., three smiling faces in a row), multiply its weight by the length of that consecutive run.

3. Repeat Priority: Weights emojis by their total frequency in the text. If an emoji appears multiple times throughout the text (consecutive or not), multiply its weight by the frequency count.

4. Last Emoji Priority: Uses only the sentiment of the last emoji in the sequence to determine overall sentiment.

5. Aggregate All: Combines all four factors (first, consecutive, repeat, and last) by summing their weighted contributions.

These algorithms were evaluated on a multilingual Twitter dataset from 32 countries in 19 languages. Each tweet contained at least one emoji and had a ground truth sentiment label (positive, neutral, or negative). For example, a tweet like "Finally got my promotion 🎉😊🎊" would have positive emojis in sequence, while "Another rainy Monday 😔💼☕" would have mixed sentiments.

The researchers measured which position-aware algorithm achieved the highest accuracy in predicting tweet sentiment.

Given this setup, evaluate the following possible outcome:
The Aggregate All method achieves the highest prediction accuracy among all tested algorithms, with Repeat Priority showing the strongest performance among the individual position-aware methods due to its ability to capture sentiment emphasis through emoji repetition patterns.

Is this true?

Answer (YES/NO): NO